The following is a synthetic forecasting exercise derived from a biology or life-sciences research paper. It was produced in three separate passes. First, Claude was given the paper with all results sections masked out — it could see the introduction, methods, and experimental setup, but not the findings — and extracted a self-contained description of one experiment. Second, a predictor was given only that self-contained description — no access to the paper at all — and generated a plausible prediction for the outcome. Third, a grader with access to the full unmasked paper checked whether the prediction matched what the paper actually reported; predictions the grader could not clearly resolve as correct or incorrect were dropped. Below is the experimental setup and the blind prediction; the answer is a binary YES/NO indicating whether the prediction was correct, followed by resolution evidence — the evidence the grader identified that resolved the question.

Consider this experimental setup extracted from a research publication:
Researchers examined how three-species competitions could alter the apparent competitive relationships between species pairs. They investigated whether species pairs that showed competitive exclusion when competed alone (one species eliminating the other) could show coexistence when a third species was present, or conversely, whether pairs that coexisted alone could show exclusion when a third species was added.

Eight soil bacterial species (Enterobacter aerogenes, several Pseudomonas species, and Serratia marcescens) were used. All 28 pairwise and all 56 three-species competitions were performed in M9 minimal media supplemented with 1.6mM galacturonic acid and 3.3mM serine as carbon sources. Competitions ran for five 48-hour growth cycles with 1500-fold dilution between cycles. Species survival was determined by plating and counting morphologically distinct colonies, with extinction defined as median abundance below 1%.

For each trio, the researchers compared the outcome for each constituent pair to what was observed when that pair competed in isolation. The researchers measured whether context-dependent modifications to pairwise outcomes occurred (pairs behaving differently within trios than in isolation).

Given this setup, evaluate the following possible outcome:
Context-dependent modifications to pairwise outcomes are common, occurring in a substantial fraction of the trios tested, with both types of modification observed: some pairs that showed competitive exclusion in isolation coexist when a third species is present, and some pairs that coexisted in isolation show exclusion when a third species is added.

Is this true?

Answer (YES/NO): NO